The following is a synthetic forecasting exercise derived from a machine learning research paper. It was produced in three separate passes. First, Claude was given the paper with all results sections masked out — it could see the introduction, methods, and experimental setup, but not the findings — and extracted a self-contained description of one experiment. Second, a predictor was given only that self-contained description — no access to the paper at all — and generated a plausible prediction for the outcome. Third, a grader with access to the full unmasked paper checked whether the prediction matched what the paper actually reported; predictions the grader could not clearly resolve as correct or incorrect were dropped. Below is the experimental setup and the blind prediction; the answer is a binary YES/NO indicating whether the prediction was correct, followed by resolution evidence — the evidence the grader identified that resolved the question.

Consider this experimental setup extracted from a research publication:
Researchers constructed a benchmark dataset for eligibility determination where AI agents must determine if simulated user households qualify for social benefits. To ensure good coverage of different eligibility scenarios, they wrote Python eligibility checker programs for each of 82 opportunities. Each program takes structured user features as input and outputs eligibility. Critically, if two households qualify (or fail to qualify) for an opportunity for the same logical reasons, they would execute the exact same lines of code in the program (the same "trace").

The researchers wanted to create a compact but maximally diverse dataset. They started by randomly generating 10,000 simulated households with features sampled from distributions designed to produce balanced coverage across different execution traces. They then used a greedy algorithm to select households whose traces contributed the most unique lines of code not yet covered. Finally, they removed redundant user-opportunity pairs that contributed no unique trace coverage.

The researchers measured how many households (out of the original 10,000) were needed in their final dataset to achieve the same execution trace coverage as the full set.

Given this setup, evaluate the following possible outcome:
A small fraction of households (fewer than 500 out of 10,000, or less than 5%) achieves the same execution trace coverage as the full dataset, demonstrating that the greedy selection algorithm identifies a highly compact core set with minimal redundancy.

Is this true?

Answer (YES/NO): YES